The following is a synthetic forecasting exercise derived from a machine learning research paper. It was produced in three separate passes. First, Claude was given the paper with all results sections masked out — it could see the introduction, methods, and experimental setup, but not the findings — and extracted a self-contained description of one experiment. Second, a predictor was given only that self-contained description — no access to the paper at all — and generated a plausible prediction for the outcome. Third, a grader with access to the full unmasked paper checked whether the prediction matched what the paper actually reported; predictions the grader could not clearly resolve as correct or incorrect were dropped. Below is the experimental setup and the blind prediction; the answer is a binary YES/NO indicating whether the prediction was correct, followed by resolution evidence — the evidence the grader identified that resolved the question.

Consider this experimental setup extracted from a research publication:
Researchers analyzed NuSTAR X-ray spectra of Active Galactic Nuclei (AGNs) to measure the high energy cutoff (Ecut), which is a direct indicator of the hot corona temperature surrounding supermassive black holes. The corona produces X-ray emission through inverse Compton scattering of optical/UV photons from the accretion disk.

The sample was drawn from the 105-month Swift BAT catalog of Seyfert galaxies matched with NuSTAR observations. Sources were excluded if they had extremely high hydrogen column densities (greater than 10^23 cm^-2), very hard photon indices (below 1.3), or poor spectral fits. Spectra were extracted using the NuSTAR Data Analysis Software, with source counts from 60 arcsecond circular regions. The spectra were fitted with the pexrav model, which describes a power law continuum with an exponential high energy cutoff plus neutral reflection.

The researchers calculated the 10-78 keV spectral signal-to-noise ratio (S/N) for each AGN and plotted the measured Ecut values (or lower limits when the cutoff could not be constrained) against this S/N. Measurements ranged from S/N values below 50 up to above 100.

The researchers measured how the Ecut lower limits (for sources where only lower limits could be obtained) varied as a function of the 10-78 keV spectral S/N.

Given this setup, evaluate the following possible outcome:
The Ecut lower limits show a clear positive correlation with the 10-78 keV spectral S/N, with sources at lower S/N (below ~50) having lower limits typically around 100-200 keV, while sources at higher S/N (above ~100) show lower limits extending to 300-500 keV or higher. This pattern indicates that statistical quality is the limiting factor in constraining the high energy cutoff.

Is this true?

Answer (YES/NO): NO